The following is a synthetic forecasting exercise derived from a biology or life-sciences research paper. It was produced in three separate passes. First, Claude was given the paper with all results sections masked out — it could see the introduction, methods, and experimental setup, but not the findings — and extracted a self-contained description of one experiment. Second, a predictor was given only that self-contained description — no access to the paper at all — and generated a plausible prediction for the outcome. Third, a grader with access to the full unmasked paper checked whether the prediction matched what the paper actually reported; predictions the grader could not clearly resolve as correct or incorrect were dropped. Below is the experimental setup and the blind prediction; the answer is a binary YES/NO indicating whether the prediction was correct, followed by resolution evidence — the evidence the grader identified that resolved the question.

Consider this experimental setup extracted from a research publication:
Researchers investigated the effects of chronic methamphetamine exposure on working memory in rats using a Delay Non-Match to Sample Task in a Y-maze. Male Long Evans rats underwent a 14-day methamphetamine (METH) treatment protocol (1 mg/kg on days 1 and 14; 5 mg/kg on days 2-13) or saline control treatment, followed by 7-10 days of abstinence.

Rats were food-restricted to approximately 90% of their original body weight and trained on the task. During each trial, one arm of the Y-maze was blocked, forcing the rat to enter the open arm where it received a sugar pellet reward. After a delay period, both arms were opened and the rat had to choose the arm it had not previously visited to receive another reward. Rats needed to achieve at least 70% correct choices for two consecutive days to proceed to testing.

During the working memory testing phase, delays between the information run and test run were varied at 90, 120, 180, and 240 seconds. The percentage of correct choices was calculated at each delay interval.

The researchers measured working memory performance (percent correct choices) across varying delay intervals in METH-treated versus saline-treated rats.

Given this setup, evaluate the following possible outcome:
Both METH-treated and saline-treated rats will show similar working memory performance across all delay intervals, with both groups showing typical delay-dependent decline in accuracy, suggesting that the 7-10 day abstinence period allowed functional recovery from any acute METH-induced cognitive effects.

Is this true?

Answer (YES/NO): NO